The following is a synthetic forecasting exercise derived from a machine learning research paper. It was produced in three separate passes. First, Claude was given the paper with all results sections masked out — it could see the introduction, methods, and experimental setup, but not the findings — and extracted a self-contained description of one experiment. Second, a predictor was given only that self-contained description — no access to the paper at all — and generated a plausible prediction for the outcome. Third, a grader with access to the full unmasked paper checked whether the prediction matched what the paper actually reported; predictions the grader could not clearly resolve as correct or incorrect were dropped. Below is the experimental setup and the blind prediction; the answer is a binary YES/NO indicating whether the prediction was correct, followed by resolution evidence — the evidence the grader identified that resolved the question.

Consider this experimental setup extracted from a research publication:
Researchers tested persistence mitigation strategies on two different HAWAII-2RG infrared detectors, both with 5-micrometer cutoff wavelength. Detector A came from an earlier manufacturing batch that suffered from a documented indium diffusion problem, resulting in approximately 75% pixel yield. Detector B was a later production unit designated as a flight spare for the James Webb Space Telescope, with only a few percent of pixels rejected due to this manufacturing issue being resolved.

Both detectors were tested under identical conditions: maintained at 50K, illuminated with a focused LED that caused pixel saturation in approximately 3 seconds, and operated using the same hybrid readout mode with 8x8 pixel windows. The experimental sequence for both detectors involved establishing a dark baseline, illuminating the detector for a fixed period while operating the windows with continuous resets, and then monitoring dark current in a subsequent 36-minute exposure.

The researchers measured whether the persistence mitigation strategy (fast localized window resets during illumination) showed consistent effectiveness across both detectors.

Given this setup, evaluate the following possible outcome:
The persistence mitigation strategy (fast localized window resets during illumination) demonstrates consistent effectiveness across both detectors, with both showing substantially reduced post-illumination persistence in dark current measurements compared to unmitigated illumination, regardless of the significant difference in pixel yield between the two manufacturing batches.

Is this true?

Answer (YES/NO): NO